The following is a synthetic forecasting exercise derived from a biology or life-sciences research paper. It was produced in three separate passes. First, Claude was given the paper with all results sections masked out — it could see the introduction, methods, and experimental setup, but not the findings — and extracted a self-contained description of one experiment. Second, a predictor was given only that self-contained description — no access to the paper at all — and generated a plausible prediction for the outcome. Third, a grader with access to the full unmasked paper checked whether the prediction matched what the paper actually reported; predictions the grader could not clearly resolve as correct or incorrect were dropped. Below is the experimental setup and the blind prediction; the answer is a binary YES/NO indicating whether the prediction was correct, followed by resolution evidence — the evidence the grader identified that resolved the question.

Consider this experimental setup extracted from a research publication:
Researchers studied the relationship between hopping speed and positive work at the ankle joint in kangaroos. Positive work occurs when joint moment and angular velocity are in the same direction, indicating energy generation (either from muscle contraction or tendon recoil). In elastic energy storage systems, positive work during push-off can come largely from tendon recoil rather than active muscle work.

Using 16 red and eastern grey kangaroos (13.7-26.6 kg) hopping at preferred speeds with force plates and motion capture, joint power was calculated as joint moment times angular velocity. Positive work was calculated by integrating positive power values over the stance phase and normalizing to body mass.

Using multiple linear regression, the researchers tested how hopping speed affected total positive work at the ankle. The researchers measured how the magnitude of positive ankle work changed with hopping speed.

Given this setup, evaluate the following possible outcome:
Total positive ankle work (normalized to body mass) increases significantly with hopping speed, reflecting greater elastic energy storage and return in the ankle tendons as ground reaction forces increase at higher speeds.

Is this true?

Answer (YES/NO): YES